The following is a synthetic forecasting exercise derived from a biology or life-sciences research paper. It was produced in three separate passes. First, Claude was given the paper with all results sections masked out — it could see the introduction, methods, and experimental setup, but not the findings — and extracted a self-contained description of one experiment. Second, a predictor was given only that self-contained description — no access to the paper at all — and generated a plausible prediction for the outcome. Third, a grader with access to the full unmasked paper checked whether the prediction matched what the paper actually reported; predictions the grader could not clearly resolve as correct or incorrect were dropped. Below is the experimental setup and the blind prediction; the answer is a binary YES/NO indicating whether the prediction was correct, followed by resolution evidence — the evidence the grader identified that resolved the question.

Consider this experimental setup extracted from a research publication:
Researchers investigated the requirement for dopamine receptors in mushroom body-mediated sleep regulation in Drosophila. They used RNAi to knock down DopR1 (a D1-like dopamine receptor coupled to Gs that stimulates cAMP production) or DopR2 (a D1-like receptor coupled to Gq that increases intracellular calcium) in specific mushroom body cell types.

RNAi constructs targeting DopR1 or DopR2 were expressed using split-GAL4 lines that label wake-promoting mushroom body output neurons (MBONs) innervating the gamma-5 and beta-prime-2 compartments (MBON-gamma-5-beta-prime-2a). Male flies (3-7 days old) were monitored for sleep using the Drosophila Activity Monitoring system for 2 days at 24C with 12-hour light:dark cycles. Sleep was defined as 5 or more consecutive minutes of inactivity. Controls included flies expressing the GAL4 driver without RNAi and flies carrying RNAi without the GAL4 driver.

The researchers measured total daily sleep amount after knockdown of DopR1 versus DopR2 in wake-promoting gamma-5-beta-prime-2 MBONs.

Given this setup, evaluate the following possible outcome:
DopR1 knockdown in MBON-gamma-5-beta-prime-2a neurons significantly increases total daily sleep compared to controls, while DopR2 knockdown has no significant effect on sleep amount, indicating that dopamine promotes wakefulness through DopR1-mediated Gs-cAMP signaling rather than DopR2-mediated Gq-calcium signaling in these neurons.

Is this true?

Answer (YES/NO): NO